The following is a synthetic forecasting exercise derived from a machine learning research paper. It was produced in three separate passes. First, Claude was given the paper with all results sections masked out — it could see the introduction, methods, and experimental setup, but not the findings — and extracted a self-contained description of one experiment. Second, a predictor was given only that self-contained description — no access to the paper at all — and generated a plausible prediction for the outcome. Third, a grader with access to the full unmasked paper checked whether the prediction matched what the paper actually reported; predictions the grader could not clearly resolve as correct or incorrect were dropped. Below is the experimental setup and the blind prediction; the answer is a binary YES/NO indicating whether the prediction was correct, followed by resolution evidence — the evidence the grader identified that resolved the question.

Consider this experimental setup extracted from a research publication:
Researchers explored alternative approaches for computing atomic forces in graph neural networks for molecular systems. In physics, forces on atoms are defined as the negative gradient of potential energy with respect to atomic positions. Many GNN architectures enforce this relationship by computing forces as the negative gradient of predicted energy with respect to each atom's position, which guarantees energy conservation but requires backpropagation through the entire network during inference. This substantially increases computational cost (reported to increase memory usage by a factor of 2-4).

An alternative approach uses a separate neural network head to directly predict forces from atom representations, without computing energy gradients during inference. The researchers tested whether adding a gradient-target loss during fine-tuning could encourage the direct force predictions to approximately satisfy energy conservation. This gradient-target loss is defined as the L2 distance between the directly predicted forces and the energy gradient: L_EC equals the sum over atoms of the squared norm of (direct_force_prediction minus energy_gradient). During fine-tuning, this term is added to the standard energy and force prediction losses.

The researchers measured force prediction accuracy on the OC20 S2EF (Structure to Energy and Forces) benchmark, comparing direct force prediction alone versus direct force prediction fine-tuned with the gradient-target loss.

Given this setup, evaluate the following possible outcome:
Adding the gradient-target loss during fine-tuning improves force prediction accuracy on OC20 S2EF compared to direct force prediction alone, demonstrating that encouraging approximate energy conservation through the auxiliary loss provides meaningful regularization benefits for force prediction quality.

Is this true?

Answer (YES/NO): NO